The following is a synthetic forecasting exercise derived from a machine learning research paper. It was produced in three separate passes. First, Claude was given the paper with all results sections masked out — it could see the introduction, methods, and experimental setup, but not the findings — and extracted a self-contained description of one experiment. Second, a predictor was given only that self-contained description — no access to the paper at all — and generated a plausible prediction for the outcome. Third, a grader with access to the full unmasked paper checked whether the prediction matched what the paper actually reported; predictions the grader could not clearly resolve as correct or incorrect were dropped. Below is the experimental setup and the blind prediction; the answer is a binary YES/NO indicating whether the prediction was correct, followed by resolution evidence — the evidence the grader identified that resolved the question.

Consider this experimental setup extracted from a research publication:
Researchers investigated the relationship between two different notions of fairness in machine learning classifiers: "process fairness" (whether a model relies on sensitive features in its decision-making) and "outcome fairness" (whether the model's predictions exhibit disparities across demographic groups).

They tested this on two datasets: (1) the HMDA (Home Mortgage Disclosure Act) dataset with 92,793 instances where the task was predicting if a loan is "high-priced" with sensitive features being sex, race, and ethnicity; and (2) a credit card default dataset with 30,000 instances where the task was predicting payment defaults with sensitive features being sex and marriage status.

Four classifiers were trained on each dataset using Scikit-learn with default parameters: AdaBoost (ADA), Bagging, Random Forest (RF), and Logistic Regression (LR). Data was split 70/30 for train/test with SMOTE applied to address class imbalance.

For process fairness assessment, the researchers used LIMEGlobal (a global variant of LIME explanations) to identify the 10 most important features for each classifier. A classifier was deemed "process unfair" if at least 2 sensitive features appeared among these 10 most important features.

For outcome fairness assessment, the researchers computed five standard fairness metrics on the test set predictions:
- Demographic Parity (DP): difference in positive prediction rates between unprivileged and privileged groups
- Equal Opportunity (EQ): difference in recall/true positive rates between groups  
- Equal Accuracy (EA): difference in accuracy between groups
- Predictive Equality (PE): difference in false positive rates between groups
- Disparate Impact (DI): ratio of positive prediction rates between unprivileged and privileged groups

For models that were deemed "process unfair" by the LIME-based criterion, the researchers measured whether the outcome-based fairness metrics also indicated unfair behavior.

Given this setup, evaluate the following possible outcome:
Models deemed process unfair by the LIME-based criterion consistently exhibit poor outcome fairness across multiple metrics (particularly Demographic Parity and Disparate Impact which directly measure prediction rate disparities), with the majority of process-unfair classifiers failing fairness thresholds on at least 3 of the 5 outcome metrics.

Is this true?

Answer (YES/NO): NO